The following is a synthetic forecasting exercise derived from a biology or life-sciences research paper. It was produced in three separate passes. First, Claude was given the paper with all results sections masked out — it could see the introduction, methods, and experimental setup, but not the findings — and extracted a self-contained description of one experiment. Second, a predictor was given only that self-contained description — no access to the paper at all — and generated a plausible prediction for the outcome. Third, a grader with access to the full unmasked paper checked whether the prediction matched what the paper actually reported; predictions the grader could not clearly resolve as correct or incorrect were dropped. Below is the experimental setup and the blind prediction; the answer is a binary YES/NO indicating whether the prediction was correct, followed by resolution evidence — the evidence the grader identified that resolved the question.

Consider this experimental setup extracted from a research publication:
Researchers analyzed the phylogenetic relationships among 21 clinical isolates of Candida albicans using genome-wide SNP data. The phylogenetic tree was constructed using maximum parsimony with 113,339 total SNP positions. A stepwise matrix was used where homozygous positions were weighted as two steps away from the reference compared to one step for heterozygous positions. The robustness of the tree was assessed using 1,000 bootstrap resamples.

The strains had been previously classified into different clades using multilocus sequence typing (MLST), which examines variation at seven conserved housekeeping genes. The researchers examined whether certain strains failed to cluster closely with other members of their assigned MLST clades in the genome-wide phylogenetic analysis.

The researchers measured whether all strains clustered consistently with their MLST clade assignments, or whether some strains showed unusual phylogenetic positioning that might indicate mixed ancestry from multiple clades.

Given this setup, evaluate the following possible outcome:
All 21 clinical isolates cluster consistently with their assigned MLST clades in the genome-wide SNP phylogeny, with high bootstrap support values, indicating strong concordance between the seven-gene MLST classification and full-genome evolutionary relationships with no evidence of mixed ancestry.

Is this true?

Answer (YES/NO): NO